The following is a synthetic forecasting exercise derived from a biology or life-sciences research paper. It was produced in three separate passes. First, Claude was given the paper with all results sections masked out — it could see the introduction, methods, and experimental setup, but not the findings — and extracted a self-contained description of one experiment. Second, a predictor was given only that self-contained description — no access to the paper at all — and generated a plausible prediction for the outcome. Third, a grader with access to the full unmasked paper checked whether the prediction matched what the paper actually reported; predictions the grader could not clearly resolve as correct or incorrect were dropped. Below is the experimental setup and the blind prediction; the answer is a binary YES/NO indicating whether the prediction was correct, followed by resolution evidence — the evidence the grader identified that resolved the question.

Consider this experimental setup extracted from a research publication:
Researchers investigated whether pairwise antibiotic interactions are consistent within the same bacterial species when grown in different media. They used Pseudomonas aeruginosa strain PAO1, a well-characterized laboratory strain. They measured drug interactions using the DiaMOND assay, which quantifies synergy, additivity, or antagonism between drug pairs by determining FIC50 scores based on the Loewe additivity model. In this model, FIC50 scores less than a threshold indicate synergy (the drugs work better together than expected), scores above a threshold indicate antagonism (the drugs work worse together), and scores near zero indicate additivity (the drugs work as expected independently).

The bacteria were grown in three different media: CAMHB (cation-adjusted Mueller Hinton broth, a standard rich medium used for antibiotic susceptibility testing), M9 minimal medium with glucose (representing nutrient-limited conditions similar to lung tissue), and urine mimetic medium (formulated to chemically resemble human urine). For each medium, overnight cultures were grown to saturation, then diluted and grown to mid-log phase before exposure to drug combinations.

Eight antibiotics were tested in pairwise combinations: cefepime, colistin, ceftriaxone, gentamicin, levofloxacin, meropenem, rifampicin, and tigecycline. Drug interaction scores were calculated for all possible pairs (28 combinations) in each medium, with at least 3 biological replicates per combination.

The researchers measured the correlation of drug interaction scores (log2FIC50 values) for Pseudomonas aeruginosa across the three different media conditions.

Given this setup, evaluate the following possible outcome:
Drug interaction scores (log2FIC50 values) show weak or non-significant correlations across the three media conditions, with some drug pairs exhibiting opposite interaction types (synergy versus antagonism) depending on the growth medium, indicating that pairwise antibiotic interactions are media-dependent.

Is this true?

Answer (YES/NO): NO